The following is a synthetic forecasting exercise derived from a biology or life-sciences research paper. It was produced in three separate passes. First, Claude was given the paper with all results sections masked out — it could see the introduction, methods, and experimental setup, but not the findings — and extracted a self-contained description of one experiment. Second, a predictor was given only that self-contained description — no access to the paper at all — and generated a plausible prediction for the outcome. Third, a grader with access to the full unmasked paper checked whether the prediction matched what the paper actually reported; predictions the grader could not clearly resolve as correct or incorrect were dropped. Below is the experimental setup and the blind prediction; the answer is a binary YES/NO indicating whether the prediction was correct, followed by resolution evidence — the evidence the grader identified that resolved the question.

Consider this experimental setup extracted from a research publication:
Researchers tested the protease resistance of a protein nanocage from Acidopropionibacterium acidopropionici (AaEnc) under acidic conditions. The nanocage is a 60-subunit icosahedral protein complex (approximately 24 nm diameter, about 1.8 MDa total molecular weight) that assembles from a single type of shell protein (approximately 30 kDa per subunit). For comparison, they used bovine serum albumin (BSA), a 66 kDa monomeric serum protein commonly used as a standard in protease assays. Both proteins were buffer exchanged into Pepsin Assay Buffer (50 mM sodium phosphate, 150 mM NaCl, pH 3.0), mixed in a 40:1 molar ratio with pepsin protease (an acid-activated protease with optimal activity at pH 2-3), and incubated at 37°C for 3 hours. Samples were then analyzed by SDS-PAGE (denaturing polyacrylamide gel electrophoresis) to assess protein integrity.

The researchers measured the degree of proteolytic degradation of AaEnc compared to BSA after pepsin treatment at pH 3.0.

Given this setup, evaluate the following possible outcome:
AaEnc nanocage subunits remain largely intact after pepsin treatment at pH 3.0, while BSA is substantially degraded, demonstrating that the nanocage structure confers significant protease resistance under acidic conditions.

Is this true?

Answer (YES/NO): YES